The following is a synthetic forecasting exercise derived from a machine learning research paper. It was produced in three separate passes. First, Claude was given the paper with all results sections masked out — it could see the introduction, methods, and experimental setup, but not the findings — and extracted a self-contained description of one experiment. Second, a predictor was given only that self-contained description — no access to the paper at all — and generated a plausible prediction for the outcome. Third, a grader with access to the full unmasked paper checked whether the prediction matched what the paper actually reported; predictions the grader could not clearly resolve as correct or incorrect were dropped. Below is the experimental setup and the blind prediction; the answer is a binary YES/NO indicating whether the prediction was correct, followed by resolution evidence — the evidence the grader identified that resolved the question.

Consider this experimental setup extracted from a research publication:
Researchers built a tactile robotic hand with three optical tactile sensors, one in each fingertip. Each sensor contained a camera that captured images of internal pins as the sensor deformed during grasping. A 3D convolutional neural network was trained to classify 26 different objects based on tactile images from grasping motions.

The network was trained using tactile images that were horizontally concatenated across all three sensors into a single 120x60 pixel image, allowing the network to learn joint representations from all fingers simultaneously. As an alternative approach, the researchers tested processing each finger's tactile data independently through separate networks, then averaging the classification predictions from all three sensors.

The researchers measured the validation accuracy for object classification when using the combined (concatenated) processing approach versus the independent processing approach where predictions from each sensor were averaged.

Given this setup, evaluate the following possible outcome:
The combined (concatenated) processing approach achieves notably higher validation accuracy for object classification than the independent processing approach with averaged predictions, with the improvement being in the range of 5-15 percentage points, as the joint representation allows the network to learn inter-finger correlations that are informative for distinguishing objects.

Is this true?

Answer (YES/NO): NO